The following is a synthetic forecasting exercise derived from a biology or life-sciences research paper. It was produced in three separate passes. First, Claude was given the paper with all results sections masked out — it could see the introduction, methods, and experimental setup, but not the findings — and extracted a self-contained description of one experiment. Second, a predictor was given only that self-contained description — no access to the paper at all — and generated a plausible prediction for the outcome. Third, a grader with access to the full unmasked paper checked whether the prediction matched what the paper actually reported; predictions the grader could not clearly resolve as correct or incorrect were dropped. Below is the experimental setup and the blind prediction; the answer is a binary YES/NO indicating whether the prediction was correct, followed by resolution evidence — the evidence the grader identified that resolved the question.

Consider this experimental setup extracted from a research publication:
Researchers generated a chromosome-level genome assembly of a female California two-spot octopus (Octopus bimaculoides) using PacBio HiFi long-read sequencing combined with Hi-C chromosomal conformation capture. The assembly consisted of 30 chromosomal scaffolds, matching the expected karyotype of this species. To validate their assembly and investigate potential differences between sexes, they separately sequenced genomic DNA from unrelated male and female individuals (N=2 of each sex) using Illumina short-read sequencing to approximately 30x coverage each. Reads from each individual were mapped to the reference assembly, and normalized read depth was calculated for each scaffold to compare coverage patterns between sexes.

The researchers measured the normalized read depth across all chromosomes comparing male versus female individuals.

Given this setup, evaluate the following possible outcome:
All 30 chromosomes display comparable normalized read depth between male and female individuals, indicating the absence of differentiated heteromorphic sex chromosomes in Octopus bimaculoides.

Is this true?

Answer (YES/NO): NO